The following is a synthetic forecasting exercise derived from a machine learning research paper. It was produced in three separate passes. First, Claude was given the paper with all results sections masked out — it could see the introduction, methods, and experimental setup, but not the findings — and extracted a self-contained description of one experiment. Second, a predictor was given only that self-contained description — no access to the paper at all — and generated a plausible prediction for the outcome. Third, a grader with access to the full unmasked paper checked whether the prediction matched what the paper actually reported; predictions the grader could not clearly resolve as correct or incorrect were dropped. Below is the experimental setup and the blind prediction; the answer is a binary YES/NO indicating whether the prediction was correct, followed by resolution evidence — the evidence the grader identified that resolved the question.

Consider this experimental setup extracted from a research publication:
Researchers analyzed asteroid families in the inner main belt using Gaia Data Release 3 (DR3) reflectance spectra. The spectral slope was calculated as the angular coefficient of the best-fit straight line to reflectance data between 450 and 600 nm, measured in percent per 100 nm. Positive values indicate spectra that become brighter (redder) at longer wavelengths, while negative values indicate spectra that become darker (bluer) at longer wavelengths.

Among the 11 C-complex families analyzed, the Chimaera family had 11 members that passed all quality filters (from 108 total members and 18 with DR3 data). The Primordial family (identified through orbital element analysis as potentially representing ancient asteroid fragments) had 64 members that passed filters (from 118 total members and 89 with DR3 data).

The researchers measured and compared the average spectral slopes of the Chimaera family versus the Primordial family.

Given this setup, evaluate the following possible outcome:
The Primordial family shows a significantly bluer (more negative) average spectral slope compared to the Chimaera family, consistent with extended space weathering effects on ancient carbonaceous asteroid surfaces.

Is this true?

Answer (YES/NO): NO